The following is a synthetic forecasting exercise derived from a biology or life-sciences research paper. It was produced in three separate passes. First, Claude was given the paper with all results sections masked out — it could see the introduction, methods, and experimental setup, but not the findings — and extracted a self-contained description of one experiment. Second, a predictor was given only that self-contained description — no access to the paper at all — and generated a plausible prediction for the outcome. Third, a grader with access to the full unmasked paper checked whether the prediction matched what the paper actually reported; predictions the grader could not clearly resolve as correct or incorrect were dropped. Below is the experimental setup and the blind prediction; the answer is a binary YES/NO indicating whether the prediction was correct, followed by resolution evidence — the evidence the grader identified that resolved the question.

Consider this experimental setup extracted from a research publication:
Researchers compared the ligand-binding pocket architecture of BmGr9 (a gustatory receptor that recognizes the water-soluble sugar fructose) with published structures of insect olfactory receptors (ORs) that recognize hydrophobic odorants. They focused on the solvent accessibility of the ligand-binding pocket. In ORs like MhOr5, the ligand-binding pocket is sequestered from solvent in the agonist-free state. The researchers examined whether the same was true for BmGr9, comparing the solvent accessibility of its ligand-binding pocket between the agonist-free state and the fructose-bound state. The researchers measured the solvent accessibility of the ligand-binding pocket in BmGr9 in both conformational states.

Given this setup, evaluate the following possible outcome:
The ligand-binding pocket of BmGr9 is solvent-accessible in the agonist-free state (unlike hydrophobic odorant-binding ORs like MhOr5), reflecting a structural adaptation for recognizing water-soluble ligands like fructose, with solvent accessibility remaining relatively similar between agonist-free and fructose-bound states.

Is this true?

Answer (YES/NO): YES